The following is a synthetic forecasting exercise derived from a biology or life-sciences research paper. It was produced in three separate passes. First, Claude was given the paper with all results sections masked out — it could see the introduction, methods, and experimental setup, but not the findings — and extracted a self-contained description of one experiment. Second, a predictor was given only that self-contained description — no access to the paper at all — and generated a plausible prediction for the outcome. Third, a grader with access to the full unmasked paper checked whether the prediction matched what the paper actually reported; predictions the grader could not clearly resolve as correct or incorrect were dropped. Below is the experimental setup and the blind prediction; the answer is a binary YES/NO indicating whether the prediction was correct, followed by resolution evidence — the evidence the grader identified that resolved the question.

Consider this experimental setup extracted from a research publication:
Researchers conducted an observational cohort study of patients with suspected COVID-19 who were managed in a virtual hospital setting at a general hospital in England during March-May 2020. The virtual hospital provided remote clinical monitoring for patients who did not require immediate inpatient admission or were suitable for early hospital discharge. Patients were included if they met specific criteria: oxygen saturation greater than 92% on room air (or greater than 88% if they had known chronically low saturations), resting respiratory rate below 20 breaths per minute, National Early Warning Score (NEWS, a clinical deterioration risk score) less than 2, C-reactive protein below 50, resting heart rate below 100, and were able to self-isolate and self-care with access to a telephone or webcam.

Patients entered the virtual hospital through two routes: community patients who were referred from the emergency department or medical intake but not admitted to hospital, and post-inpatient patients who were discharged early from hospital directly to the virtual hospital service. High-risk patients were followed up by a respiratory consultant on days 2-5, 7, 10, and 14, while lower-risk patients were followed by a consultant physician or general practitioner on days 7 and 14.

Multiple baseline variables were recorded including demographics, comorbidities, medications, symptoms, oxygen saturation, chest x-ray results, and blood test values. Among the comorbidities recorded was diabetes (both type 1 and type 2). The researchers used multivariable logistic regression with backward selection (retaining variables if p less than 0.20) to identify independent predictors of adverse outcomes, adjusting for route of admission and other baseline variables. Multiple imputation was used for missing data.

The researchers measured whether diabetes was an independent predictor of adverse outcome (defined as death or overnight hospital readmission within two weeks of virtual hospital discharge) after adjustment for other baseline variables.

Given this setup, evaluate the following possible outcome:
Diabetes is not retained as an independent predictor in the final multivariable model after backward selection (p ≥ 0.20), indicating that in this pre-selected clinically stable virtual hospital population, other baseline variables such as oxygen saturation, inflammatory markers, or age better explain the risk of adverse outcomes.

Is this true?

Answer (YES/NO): YES